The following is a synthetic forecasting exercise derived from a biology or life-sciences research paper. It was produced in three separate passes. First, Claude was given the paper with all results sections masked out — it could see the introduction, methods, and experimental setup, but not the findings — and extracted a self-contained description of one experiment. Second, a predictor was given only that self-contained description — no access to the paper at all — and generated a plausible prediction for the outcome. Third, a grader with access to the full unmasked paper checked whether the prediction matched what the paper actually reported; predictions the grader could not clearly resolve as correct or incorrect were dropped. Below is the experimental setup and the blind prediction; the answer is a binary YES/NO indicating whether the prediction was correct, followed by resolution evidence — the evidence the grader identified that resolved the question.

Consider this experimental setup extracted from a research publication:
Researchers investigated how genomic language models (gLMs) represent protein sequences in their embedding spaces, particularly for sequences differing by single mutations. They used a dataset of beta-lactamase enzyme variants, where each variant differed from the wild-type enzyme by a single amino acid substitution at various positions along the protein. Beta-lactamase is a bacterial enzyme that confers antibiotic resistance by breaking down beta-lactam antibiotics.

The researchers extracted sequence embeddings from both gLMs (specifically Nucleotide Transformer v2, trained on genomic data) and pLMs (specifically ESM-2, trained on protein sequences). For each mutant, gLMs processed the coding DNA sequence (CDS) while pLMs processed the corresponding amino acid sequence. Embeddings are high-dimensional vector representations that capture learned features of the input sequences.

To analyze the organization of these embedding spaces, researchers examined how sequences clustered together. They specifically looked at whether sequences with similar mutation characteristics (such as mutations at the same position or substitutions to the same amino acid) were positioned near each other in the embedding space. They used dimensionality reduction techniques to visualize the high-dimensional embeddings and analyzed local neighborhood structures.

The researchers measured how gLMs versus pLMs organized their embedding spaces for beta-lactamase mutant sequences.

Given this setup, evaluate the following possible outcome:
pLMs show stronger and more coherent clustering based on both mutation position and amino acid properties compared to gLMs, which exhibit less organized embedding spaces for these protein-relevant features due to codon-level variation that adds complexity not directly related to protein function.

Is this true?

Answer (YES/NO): NO